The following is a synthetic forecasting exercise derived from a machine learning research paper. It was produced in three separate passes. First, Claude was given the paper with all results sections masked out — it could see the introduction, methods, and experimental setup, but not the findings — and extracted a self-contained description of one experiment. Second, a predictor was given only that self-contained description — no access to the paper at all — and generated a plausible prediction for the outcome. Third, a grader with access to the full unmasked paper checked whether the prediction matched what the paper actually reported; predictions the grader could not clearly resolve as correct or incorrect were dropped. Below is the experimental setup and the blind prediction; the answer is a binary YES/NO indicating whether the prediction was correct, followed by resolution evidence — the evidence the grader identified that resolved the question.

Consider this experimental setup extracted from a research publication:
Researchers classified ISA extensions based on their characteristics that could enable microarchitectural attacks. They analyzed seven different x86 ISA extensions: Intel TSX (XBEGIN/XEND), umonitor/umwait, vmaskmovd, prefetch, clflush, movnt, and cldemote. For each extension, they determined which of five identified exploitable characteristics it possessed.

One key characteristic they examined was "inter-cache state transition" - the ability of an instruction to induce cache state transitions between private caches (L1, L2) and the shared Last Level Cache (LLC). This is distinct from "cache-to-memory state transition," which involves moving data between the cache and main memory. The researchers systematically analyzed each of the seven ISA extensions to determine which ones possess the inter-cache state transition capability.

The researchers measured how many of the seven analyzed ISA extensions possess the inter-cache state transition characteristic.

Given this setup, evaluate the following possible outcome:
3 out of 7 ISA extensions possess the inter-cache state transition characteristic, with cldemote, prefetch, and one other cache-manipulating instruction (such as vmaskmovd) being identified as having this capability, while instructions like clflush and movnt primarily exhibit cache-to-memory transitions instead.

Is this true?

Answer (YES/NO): NO